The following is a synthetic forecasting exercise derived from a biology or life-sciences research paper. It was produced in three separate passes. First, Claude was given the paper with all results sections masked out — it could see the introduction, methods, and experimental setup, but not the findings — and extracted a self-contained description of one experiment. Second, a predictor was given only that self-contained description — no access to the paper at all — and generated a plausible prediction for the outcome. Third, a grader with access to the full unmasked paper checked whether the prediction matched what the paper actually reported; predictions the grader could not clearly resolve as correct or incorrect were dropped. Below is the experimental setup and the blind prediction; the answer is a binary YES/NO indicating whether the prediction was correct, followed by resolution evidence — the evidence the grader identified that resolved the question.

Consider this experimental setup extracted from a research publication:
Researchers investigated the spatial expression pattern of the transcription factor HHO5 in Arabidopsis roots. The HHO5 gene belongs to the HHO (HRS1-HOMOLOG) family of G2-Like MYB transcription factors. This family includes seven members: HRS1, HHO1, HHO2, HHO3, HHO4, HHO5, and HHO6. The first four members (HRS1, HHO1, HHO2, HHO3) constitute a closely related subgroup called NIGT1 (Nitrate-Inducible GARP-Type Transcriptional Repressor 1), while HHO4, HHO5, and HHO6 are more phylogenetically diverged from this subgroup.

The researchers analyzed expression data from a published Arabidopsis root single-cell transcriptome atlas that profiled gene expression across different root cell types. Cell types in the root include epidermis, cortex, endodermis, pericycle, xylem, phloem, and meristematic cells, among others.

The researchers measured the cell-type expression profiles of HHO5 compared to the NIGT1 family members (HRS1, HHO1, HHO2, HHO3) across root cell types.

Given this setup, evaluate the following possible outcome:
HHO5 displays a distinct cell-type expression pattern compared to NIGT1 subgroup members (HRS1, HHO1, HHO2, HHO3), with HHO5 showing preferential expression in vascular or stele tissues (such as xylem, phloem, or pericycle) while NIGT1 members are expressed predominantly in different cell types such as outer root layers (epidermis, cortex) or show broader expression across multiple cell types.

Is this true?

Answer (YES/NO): YES